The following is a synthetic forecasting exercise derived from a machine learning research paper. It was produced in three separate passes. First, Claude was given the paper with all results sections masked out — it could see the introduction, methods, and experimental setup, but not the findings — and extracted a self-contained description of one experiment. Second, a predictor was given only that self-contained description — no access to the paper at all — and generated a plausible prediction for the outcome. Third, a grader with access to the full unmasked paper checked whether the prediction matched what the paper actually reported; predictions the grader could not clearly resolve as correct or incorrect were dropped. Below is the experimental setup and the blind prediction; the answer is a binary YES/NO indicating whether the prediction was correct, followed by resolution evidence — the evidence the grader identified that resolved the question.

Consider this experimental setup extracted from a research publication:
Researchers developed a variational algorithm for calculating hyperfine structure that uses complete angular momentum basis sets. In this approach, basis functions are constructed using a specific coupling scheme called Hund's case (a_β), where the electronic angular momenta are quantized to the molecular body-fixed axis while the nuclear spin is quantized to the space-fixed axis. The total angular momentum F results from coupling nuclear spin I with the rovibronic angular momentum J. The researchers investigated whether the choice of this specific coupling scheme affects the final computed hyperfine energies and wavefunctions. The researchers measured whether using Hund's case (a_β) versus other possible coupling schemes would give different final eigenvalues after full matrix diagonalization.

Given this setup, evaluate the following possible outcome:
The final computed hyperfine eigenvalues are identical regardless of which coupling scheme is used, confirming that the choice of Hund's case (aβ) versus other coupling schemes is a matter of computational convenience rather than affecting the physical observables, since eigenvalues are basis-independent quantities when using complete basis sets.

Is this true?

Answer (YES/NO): YES